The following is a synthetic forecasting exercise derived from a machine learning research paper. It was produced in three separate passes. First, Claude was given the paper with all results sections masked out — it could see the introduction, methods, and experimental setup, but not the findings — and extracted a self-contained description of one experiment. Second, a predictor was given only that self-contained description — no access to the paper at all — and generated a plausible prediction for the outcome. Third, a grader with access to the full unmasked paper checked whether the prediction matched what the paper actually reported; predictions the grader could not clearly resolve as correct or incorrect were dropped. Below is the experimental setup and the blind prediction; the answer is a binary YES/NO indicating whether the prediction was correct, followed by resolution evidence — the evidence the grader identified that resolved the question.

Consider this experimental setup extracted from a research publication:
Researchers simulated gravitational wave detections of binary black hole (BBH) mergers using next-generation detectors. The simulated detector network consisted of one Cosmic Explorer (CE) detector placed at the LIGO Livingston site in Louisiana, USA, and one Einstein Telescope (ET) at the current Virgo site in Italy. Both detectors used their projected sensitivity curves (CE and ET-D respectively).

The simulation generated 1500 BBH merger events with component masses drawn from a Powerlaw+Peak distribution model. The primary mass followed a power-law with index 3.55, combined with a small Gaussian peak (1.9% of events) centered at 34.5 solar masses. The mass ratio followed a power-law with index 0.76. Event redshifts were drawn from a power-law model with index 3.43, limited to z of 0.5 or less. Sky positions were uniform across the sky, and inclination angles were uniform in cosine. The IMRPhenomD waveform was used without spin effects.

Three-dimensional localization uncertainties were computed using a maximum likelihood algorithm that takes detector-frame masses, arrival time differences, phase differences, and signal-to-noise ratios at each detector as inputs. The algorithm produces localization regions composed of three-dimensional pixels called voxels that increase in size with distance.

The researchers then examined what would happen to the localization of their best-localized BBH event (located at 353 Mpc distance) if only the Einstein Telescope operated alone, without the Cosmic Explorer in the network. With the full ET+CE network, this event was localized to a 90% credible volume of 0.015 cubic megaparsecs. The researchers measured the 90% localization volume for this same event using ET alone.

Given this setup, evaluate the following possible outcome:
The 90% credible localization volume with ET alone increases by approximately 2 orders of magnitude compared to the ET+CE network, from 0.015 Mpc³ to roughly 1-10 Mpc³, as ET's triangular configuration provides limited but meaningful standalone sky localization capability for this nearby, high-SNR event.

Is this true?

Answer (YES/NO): NO